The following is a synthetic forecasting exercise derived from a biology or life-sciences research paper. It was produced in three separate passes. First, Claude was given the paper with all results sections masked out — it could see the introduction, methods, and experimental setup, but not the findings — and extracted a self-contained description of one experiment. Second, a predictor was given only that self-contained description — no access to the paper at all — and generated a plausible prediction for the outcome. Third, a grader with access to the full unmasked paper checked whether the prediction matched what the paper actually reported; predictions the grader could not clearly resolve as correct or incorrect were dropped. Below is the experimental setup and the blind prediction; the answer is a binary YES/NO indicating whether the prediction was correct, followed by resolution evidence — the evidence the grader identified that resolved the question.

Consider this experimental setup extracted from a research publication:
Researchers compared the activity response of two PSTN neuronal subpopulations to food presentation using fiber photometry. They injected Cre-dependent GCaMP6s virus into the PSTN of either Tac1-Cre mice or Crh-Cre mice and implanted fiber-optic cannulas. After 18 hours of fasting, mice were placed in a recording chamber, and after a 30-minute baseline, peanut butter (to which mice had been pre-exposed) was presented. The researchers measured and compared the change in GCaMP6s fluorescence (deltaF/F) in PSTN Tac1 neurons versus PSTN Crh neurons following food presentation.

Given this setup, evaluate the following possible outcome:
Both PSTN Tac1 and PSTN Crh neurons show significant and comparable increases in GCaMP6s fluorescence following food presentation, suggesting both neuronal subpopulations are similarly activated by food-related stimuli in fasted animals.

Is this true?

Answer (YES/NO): NO